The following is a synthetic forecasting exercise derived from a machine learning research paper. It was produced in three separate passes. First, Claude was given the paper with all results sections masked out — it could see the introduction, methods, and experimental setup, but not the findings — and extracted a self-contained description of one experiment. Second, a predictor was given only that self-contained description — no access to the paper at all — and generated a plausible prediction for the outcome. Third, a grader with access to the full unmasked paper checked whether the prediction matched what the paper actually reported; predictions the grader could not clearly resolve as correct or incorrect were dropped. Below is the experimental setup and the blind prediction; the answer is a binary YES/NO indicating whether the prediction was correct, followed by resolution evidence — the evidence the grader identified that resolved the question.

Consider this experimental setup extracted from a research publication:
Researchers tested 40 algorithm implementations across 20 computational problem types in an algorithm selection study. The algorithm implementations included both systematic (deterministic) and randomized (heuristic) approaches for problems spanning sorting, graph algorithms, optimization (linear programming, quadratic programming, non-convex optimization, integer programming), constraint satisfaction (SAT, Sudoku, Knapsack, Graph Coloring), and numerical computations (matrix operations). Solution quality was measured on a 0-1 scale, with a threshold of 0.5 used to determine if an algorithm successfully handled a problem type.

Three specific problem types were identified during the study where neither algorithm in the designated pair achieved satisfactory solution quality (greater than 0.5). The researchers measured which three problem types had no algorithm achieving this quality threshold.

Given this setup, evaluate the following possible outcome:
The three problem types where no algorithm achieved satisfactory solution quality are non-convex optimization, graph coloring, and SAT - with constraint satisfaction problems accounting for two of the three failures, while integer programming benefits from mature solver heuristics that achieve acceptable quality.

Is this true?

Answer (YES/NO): NO